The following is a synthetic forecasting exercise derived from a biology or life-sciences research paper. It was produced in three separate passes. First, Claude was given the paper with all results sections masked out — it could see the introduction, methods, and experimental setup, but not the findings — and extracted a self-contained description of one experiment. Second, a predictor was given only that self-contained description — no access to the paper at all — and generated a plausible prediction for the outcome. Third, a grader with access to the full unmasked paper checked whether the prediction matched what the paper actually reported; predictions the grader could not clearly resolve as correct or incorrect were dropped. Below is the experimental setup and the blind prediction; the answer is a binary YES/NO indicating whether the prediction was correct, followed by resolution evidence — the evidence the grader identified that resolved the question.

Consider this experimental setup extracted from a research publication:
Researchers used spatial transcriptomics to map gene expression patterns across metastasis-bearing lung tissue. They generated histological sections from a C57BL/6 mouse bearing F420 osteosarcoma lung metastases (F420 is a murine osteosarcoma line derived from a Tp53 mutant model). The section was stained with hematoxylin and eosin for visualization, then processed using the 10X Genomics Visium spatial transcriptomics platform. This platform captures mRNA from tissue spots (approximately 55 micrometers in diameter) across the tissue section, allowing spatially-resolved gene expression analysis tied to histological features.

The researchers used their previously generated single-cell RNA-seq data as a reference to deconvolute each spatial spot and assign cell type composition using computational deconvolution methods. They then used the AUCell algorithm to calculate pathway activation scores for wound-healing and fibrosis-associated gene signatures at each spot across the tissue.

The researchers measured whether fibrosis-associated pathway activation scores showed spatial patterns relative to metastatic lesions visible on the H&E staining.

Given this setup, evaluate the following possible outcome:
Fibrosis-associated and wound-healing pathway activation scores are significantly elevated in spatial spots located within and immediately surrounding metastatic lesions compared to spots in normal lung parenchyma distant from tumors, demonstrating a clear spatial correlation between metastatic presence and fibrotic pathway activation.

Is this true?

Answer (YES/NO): YES